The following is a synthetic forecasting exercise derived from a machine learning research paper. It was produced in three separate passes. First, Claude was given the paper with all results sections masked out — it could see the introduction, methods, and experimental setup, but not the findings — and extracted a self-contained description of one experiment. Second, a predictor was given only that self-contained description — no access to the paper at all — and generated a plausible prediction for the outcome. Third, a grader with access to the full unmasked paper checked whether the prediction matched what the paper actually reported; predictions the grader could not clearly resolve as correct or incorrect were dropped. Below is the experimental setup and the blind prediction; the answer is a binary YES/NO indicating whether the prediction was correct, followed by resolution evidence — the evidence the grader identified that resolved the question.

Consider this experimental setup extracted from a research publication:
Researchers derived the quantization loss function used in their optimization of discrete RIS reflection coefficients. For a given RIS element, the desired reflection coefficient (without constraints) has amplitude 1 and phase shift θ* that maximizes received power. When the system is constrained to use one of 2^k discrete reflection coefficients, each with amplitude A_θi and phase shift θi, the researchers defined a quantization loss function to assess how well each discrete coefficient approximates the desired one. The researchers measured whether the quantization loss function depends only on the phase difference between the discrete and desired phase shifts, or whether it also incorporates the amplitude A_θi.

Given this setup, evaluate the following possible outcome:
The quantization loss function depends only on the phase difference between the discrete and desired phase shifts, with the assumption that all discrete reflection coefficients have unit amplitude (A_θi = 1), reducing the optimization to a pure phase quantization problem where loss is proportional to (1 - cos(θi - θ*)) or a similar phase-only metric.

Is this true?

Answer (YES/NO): NO